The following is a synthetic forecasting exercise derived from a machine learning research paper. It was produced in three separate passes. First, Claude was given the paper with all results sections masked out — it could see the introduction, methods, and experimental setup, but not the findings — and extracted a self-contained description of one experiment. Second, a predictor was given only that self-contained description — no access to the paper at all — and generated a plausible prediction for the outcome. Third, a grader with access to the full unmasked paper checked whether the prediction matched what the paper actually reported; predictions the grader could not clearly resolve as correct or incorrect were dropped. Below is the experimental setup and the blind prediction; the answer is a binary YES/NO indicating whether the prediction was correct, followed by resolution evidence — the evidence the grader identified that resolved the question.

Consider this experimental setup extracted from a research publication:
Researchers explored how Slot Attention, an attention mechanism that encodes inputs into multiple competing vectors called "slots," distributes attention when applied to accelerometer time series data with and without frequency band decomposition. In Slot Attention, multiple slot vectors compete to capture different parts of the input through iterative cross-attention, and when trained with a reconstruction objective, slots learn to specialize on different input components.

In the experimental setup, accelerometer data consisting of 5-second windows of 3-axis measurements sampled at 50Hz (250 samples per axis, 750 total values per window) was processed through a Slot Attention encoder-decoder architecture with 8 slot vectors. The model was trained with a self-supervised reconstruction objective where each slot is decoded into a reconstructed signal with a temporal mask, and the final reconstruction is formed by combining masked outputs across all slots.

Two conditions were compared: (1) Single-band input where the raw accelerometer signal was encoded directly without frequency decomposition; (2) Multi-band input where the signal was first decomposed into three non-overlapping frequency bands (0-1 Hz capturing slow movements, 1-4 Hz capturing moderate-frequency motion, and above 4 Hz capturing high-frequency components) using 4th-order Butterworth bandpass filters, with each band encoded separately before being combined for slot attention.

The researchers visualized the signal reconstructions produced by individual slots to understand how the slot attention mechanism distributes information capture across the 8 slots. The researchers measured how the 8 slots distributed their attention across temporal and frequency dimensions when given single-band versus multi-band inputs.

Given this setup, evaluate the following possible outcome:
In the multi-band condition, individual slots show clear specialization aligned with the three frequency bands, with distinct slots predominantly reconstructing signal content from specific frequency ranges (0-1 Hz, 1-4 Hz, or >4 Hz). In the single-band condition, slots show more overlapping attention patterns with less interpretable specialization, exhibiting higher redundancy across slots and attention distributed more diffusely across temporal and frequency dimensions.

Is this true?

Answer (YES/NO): NO